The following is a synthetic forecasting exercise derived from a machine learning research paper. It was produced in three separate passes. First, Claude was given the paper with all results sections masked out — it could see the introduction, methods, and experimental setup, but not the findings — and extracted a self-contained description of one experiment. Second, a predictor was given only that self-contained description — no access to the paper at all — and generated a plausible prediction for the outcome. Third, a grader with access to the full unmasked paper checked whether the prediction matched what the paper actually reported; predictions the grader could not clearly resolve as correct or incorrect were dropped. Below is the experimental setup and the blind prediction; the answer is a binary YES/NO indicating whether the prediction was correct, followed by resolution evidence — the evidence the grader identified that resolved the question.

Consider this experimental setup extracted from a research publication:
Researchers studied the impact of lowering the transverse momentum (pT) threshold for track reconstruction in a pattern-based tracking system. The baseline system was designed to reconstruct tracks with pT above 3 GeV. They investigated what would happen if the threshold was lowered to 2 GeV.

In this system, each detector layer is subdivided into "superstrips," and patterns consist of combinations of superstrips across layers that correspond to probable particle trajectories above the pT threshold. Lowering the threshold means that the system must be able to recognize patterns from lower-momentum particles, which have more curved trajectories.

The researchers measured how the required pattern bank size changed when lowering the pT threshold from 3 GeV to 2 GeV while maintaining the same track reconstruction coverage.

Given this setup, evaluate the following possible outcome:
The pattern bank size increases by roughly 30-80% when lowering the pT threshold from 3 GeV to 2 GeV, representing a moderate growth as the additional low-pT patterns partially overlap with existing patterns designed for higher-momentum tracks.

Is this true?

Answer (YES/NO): YES